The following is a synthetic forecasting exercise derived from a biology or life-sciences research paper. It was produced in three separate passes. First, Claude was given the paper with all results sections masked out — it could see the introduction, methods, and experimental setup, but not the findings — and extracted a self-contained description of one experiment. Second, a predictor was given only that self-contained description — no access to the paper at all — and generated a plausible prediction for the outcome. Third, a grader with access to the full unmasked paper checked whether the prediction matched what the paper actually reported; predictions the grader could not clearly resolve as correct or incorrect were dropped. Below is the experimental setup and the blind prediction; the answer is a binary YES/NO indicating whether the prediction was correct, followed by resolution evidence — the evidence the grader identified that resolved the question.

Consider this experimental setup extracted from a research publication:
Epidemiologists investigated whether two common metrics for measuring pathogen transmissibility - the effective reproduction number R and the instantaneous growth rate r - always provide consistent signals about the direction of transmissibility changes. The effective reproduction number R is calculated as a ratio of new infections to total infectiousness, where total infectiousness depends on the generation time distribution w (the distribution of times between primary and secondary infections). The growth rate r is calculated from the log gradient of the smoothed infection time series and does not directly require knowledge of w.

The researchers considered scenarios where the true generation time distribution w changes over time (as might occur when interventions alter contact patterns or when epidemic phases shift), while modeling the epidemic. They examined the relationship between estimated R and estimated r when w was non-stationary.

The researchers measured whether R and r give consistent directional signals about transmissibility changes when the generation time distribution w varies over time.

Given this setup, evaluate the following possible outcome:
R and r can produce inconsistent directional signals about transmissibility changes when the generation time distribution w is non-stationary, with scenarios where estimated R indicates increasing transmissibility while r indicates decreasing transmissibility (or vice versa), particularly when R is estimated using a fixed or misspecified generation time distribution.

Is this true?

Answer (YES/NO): YES